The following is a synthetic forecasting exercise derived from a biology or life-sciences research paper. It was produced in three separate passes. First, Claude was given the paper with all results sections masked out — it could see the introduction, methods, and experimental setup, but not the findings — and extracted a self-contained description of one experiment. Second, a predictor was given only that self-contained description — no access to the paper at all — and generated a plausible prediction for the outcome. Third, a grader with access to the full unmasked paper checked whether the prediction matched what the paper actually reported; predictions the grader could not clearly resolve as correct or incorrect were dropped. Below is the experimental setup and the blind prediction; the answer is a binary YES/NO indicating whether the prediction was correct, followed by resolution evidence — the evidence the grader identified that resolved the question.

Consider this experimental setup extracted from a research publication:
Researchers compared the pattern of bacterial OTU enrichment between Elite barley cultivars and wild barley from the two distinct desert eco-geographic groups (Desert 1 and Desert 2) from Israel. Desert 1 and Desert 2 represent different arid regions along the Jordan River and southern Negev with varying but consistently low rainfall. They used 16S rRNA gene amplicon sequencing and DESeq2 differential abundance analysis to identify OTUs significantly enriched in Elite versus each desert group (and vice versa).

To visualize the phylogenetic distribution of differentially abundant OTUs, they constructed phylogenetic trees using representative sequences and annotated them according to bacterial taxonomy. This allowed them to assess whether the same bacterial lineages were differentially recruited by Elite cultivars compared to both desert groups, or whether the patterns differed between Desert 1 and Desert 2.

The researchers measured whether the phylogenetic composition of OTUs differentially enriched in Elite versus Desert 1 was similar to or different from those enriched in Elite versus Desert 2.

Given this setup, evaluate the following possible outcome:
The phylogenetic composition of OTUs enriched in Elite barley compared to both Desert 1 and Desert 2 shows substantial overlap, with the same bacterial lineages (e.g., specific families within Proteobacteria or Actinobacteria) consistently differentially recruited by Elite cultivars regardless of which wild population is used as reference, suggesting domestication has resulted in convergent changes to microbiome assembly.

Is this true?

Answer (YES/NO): NO